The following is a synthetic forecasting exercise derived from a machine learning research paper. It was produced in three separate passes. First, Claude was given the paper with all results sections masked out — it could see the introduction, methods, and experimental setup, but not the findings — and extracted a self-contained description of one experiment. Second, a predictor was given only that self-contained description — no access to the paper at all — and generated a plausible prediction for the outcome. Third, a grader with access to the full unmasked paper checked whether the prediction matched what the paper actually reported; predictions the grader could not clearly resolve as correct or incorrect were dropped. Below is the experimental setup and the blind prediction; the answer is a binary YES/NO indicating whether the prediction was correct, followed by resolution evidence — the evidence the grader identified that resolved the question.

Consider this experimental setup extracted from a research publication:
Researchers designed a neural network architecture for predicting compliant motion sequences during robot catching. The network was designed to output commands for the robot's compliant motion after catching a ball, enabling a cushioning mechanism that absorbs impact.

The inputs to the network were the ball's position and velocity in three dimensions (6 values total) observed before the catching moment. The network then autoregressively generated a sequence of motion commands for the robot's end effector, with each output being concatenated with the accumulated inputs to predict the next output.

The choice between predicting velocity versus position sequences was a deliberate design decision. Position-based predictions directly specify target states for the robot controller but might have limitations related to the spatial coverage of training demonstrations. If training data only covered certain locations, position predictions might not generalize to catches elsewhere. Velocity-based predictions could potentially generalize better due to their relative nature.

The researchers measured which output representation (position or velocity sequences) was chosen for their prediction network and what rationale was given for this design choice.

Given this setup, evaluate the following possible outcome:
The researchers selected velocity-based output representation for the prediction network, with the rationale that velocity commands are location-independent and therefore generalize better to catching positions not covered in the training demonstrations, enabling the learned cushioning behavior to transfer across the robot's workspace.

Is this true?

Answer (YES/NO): YES